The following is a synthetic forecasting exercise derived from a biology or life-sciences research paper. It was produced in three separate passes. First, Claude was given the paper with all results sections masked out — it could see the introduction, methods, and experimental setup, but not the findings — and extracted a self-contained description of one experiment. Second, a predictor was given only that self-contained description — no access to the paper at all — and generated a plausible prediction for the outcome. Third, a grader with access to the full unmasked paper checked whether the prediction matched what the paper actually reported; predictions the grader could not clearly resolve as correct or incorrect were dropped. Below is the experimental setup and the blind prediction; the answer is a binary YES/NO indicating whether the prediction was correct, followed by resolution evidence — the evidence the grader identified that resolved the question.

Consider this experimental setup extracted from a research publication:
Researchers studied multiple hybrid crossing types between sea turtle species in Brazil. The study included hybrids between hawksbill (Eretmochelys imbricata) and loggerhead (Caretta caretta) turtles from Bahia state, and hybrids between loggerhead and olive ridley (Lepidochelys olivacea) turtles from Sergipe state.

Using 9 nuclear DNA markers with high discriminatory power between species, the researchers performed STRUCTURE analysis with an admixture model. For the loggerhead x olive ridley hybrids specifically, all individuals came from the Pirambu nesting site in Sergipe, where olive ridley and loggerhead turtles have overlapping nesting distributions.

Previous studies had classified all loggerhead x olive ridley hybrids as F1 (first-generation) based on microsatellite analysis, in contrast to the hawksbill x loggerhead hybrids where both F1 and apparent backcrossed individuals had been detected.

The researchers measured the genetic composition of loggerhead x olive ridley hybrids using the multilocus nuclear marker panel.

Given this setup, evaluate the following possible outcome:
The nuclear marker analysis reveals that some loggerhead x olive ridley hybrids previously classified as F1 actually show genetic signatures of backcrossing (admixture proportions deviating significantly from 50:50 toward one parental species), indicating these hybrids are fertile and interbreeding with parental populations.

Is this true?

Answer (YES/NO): NO